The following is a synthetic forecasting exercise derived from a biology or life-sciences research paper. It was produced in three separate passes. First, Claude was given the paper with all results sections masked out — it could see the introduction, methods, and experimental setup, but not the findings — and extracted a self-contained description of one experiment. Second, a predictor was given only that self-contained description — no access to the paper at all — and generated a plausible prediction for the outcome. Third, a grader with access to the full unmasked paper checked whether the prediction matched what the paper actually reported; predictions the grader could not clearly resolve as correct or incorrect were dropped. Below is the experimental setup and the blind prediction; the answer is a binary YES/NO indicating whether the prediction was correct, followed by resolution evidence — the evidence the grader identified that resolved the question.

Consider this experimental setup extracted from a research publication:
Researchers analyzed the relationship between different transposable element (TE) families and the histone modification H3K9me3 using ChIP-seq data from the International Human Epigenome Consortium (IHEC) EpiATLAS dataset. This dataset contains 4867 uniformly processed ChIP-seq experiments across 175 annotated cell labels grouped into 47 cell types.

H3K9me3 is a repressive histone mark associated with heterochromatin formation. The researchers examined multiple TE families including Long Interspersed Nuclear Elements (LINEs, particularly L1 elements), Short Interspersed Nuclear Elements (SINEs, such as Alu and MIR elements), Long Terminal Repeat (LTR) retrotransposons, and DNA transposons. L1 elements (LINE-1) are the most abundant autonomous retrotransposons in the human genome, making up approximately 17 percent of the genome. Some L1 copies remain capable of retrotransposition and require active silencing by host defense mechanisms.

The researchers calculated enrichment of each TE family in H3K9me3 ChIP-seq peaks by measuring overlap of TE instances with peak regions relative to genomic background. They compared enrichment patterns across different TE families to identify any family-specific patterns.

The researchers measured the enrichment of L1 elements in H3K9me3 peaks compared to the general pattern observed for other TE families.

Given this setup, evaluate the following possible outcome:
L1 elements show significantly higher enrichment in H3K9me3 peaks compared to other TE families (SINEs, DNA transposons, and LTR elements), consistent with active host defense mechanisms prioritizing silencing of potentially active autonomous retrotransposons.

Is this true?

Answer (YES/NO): NO